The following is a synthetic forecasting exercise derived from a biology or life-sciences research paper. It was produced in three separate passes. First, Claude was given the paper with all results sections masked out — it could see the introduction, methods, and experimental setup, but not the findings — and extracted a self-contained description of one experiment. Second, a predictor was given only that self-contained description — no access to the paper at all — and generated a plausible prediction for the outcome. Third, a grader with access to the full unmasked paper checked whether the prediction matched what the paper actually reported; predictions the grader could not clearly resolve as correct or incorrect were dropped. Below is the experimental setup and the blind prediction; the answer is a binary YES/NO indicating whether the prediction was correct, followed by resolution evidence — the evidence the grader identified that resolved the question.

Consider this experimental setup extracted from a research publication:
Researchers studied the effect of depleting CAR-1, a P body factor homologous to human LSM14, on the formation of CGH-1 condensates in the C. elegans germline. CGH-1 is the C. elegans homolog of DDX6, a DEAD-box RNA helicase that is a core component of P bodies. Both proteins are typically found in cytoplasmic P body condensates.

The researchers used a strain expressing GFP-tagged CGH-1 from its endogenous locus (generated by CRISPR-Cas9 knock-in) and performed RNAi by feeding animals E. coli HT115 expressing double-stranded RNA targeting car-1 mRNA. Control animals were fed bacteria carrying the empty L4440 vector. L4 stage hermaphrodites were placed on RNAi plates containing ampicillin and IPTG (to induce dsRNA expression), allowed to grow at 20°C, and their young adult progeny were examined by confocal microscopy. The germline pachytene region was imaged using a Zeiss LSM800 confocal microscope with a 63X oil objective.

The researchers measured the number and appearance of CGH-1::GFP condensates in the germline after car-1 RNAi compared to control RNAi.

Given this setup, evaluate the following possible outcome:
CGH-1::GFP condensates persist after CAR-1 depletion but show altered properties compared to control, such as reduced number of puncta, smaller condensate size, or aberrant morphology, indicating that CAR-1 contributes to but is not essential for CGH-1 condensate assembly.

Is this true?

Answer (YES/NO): NO